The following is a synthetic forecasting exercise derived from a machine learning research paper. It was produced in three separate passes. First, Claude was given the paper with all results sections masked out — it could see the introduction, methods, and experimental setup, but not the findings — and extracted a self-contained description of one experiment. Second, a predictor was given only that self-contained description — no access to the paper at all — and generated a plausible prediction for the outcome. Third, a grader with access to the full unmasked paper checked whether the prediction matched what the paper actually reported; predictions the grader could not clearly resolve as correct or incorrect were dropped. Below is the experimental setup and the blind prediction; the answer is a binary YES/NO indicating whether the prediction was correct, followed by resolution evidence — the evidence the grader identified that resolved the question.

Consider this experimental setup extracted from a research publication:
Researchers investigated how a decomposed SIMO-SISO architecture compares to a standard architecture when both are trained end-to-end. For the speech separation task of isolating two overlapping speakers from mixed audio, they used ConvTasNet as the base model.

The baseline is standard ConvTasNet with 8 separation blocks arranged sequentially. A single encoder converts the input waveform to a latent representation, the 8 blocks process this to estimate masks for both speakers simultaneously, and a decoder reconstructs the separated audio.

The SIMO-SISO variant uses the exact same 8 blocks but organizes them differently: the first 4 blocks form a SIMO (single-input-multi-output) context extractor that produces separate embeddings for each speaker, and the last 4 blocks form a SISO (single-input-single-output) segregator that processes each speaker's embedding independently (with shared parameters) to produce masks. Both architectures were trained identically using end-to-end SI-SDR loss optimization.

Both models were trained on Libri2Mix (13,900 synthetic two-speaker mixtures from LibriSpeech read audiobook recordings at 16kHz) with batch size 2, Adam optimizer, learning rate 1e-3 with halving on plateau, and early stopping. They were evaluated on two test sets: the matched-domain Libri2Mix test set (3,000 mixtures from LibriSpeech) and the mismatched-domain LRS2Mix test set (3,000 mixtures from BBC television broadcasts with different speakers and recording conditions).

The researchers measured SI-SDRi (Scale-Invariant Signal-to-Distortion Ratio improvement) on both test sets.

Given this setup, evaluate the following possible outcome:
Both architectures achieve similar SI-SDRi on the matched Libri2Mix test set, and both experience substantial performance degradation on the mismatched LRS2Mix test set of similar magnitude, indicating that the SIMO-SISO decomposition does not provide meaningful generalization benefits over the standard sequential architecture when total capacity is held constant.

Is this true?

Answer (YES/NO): NO